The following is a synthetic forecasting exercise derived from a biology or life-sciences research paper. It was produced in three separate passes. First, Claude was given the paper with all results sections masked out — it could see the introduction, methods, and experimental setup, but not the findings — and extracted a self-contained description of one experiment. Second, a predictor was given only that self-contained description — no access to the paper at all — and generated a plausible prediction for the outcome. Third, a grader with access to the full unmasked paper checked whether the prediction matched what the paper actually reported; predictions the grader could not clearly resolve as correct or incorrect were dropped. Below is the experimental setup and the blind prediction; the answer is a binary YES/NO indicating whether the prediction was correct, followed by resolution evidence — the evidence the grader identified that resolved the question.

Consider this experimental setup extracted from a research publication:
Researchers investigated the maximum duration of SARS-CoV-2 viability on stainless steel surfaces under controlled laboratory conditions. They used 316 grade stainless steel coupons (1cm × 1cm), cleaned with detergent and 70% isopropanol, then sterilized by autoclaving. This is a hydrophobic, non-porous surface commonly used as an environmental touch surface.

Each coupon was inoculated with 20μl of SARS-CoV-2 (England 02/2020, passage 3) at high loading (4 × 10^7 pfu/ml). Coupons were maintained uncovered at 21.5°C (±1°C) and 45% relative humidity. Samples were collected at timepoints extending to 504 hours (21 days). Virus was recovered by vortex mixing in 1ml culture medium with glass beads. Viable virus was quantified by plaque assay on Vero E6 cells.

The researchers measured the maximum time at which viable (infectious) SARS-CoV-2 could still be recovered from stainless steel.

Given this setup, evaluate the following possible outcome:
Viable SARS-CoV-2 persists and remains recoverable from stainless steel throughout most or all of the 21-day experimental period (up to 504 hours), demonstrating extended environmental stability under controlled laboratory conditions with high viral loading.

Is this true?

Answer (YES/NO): NO